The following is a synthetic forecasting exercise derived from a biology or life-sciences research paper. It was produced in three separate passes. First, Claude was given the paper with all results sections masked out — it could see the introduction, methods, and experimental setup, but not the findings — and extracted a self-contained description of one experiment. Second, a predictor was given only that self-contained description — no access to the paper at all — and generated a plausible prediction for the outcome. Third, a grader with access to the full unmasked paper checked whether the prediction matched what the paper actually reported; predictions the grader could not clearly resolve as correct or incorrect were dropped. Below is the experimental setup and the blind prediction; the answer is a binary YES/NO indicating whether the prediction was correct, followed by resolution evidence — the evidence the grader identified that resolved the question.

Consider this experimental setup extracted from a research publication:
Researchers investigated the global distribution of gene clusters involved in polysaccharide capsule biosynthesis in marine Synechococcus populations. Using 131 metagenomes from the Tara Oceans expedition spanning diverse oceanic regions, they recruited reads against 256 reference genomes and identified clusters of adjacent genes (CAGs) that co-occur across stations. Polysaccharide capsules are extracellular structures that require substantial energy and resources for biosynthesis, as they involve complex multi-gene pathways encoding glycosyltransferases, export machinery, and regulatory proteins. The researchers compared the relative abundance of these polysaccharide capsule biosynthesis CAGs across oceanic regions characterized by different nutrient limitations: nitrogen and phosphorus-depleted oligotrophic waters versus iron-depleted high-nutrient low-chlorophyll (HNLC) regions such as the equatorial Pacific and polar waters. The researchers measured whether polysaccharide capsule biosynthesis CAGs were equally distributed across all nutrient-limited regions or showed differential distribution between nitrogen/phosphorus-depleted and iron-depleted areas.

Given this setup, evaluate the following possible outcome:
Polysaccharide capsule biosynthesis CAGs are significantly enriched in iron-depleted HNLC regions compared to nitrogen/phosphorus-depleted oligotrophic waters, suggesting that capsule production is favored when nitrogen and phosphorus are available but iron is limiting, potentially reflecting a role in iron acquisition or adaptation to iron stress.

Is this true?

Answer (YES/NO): NO